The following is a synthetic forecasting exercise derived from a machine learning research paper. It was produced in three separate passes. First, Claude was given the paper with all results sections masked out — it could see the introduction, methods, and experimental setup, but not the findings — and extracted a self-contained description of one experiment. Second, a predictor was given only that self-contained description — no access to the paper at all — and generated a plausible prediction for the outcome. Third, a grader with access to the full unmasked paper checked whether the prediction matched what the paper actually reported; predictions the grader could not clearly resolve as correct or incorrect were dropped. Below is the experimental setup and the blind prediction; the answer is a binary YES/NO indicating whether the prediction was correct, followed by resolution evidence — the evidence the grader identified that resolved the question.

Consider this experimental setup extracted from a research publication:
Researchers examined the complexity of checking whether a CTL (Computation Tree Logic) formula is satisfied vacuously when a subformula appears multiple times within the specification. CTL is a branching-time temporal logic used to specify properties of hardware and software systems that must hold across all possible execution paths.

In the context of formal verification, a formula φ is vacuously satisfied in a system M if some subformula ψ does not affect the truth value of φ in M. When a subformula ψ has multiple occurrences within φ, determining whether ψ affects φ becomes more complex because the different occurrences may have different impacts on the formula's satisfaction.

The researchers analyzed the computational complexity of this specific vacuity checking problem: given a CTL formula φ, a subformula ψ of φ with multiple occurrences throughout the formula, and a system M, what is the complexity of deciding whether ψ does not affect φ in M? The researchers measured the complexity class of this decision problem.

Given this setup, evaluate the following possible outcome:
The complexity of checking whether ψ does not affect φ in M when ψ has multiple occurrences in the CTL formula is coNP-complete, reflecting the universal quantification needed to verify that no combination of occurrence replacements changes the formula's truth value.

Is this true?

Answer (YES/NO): YES